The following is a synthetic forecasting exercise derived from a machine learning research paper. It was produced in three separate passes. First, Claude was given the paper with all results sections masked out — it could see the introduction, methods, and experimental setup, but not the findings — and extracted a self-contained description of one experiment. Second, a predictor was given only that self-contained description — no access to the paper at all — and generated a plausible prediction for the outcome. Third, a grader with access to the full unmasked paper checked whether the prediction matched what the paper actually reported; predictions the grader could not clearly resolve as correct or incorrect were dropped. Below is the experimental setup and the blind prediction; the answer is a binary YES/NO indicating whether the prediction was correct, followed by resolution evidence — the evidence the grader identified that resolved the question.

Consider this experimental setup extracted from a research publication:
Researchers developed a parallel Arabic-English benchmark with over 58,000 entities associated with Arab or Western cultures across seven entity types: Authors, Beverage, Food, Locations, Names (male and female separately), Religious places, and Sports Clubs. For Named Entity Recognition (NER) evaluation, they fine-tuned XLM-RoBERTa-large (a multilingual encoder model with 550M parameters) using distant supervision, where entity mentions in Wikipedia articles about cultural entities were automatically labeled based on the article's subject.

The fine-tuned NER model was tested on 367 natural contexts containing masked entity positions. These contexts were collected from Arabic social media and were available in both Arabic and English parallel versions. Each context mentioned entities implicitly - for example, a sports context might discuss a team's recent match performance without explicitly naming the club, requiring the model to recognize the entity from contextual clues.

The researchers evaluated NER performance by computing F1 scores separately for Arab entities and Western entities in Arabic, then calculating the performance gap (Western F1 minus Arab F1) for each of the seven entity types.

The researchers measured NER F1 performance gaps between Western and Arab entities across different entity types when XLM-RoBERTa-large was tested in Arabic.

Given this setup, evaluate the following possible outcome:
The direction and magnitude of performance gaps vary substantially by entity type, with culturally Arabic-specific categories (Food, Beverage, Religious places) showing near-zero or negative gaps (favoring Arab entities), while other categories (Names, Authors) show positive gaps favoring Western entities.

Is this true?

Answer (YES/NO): NO